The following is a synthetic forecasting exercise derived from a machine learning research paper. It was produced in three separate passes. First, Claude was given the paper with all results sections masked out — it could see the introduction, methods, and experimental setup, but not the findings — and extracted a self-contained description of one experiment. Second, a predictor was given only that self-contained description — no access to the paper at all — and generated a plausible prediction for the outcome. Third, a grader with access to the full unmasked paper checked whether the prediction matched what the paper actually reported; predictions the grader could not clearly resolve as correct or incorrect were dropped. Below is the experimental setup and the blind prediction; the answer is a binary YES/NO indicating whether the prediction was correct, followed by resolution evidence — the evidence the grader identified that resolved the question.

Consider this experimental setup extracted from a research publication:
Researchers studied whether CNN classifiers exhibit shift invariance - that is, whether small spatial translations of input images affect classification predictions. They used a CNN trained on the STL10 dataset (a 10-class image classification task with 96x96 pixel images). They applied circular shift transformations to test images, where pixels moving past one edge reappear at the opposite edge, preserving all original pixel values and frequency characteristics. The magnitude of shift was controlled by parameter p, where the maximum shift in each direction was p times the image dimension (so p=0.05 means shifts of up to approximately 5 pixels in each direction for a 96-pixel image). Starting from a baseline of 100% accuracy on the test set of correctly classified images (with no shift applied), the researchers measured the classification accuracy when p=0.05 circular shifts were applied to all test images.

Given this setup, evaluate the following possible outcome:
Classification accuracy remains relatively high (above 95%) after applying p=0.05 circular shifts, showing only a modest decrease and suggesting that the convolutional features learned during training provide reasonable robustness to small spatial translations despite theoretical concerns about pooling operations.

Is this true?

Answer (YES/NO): YES